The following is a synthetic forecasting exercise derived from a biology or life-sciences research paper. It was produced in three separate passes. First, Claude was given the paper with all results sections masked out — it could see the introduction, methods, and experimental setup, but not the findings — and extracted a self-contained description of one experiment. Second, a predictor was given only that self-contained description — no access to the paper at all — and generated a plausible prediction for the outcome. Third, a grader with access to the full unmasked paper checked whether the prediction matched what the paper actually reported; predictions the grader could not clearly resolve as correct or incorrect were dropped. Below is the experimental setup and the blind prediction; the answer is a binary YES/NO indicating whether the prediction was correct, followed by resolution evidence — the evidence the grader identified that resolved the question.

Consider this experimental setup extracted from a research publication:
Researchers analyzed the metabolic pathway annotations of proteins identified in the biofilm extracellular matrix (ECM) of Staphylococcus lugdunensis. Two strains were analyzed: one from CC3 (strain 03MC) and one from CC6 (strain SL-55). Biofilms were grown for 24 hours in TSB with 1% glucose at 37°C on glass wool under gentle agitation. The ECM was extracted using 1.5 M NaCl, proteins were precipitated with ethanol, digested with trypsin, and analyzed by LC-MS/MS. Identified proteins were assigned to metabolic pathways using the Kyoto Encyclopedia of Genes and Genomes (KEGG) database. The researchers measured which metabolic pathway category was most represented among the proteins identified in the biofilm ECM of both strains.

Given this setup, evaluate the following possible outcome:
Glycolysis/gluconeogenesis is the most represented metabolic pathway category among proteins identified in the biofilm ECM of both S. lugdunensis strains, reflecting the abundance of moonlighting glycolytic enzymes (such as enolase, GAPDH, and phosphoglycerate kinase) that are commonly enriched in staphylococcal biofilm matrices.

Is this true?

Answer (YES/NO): NO